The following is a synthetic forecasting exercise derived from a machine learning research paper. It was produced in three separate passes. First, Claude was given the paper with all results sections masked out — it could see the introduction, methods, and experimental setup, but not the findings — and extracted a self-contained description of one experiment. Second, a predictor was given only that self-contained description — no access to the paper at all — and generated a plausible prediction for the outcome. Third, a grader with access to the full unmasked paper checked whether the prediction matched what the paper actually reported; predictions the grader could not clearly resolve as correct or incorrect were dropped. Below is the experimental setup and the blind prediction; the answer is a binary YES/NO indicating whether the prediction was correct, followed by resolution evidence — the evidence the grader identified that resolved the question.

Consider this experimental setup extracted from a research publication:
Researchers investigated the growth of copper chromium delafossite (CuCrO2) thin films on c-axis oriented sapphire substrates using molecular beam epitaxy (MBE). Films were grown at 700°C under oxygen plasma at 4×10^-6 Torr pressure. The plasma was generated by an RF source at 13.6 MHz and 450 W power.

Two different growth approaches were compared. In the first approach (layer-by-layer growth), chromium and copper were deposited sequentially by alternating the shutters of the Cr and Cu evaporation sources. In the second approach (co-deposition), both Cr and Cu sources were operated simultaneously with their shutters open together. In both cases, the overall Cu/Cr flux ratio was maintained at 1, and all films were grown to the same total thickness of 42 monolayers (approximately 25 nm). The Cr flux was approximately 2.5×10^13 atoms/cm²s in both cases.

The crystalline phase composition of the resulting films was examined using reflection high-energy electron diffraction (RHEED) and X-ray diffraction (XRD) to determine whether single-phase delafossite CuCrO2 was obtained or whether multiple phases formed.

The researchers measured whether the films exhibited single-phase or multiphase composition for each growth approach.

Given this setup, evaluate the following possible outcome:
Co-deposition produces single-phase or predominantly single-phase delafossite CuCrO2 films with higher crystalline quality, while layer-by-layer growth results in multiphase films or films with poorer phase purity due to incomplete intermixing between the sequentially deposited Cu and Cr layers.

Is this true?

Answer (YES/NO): NO